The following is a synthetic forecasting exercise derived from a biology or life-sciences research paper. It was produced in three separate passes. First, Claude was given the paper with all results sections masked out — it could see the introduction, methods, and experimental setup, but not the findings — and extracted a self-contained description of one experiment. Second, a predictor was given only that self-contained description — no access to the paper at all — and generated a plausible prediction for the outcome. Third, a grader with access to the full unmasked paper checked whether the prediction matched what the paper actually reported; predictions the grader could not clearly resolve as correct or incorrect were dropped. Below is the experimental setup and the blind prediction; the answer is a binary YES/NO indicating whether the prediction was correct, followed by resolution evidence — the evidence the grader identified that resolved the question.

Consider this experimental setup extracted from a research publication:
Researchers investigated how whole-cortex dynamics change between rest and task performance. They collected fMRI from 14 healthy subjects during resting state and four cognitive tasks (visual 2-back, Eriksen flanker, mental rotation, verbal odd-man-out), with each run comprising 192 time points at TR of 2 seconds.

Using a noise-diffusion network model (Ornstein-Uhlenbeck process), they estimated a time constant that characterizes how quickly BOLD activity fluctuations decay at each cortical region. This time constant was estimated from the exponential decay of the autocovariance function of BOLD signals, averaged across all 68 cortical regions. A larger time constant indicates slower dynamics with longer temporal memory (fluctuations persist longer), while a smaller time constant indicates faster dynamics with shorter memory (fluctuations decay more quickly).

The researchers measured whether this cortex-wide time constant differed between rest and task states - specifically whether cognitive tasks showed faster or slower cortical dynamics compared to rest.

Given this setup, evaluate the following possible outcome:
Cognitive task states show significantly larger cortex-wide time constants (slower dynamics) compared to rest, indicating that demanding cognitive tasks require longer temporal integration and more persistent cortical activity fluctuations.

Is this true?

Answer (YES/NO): NO